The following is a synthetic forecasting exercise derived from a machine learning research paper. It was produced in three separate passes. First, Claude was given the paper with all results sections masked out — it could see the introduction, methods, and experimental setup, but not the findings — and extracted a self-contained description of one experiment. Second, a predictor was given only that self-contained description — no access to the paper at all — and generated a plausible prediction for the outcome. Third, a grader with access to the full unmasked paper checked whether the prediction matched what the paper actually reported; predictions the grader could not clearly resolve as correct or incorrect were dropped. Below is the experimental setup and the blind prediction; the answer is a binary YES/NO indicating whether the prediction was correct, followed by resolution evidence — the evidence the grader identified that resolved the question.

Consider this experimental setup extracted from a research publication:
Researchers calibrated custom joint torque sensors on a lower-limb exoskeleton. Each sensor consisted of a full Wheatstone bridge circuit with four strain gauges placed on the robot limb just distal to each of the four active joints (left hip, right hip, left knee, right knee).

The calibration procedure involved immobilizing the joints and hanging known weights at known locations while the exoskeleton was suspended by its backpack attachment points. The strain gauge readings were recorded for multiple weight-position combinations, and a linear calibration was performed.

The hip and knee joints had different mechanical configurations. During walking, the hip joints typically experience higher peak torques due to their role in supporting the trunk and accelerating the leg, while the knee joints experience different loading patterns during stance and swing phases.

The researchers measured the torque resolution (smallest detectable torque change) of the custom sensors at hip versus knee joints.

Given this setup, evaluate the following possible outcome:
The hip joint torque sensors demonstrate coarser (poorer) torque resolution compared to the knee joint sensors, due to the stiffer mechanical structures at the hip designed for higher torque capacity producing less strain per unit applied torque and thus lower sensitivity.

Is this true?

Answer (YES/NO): YES